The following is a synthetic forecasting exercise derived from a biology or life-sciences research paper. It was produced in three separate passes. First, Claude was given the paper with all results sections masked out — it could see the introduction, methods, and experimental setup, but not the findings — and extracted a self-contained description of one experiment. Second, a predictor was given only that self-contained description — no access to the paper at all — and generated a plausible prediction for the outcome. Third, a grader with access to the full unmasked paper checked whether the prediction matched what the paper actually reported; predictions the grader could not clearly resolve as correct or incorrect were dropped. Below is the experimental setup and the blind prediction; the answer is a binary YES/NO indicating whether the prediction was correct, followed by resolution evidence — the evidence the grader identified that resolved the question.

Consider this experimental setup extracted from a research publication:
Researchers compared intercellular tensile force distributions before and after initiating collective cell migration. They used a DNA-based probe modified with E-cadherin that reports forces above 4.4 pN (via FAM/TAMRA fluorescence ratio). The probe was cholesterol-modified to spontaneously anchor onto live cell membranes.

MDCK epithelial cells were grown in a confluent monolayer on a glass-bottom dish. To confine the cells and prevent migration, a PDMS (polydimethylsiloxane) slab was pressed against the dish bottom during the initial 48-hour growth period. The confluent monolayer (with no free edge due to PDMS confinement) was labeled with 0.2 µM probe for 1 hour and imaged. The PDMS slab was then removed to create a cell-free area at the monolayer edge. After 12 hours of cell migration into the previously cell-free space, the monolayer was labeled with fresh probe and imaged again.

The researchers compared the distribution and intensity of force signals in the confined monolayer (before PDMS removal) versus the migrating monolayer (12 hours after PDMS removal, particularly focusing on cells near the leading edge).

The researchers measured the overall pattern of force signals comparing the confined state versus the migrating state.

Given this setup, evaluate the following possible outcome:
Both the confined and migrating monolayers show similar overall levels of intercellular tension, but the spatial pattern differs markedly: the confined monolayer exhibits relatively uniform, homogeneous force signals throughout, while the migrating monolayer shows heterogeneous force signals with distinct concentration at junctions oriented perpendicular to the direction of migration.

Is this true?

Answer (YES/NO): NO